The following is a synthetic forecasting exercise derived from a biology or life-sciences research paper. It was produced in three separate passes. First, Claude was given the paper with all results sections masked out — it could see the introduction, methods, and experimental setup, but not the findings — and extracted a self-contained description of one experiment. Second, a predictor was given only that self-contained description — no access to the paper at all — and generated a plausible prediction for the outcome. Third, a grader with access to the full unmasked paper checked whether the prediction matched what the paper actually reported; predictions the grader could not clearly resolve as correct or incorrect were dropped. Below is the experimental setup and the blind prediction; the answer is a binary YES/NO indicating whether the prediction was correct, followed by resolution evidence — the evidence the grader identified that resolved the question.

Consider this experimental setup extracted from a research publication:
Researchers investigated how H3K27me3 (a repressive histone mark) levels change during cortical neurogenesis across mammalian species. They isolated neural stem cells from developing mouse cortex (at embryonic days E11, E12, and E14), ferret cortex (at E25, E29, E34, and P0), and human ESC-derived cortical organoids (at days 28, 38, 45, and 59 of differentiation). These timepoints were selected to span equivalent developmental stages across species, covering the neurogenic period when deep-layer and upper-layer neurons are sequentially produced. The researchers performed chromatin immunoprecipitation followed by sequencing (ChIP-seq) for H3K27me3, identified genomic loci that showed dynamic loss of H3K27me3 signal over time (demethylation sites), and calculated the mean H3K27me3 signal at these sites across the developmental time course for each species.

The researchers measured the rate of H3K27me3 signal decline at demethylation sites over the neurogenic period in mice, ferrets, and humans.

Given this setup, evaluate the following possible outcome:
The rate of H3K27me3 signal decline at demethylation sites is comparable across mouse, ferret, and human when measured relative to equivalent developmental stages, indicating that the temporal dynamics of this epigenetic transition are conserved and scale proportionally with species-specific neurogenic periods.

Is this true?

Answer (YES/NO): NO